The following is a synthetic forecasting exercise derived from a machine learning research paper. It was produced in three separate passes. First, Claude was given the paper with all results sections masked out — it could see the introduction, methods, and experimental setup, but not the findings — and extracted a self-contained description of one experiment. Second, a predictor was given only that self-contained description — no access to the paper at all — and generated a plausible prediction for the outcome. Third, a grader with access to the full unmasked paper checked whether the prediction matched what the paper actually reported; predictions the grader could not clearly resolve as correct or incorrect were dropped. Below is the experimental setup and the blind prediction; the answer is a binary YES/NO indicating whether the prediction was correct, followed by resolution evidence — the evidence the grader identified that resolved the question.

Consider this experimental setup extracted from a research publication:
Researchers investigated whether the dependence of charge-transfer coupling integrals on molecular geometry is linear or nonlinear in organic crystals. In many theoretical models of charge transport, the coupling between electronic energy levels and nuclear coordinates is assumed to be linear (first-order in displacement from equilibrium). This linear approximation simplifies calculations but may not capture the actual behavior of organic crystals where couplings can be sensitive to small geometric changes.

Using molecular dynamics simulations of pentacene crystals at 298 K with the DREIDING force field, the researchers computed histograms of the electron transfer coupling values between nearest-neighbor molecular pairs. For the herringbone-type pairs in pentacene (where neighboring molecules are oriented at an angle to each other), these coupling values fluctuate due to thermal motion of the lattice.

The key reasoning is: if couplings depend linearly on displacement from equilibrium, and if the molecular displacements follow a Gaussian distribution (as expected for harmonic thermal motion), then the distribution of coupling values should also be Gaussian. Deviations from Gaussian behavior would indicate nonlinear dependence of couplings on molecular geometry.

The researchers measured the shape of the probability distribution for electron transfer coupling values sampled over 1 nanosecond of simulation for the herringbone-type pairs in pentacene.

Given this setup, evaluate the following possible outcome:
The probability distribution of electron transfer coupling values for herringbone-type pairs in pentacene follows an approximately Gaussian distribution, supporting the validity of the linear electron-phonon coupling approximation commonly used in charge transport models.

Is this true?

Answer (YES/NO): NO